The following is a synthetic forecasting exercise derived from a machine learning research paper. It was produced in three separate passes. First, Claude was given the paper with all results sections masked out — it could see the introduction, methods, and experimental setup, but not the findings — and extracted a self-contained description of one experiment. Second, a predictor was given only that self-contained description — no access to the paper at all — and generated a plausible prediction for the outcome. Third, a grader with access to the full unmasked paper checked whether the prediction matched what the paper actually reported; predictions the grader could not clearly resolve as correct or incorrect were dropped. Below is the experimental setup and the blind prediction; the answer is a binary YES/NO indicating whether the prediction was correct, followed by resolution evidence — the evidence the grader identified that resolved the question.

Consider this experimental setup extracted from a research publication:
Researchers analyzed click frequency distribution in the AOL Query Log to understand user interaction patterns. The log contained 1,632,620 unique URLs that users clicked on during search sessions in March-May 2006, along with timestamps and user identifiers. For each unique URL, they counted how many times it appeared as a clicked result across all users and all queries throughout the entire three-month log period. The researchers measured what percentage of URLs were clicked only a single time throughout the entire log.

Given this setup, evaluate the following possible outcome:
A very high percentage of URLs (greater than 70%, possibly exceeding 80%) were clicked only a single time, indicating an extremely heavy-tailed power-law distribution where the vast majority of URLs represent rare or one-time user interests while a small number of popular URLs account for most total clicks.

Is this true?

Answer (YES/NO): NO